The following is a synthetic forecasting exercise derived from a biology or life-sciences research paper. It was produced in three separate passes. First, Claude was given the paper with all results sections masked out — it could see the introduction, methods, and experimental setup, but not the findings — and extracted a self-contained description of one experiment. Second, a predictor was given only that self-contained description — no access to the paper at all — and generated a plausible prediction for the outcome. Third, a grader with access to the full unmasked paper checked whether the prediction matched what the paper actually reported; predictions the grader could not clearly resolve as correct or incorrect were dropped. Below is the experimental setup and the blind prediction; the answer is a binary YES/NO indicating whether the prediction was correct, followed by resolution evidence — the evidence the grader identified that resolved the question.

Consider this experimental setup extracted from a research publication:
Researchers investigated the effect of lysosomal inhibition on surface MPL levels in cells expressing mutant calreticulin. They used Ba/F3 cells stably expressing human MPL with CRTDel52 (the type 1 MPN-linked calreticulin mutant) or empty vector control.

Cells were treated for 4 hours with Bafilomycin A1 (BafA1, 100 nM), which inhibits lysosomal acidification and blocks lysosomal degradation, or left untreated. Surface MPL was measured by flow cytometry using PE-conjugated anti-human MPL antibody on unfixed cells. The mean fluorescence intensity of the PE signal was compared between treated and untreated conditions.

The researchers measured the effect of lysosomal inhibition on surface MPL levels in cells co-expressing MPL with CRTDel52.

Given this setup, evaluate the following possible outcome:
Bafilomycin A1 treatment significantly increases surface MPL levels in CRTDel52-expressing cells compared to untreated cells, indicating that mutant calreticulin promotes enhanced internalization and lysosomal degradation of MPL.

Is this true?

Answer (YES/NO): YES